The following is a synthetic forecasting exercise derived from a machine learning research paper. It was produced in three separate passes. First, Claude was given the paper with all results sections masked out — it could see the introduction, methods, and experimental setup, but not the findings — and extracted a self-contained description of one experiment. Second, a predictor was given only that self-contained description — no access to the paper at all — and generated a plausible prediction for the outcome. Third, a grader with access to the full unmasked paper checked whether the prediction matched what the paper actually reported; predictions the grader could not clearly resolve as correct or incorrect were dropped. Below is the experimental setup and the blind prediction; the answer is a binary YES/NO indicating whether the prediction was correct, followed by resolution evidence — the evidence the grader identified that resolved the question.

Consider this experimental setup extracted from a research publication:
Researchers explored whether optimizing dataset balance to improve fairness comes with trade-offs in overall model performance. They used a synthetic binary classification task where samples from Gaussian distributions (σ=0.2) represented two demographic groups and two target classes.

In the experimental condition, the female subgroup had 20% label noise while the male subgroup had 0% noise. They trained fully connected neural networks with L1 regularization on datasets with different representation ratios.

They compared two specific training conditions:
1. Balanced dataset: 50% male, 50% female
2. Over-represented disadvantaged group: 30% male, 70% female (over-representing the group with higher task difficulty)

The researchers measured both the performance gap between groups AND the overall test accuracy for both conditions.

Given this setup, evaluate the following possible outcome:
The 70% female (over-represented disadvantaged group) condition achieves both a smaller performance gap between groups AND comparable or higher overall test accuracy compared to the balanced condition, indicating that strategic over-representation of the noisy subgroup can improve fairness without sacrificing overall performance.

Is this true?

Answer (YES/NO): YES